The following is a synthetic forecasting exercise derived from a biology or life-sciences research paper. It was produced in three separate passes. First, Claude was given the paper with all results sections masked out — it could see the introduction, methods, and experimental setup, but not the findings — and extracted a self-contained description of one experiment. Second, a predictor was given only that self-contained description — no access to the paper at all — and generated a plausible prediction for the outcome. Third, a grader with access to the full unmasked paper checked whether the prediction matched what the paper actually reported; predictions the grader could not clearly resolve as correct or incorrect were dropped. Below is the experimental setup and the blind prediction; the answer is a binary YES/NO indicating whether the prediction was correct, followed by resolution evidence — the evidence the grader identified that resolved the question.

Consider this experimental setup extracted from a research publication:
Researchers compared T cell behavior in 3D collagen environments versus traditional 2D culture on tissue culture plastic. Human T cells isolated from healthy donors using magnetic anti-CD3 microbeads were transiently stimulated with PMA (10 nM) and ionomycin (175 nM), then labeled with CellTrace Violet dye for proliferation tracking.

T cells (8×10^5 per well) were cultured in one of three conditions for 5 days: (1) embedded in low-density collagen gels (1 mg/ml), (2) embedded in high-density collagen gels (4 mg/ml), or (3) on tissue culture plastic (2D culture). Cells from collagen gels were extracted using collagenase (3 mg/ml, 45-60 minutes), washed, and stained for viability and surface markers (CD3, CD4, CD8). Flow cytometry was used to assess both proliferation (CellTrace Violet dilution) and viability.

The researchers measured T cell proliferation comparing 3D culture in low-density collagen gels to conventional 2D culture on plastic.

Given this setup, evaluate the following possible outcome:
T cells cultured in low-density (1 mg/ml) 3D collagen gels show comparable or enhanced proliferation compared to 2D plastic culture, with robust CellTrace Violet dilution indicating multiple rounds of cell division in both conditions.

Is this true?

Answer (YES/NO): NO